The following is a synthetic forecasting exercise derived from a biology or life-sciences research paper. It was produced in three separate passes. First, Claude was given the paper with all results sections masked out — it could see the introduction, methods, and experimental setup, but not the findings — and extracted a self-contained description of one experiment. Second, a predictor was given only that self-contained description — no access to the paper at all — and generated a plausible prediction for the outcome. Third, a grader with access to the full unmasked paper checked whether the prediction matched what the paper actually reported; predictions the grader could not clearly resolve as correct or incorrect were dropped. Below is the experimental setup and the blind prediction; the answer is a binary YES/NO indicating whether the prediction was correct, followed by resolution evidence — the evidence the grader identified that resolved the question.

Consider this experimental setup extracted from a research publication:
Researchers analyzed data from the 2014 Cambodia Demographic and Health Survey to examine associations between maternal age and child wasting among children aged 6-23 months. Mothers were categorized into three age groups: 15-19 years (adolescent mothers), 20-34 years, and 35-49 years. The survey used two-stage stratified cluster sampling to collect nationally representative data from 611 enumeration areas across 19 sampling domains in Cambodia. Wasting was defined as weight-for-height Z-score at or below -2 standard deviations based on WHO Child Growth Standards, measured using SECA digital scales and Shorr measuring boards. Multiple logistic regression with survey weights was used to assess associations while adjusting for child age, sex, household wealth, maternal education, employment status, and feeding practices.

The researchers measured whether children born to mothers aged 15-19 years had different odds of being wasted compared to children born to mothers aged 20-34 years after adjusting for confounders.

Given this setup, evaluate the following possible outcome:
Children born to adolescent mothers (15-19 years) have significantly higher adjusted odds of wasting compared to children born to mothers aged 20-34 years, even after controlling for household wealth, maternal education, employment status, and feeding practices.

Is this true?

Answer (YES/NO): YES